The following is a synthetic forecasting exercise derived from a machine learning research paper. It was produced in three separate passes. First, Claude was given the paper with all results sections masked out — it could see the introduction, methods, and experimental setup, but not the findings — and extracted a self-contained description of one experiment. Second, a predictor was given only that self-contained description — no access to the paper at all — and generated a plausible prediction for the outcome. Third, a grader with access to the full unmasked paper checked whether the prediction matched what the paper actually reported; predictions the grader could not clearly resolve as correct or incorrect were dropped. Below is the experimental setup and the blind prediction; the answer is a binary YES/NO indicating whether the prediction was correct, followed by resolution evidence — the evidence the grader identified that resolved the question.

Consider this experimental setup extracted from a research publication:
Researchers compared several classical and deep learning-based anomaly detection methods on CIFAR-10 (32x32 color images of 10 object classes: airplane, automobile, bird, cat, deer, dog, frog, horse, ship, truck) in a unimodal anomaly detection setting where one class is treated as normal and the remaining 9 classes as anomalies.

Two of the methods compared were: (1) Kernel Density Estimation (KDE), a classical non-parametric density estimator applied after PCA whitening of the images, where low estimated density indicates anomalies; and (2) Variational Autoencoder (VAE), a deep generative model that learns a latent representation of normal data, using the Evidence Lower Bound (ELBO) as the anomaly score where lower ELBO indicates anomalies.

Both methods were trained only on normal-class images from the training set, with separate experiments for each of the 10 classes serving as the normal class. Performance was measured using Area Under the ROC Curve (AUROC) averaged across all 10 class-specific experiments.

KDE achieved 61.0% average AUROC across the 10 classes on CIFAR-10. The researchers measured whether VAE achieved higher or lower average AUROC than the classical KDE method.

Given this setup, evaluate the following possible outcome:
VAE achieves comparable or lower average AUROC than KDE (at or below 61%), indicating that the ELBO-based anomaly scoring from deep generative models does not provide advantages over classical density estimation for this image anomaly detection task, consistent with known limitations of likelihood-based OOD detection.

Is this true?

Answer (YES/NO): YES